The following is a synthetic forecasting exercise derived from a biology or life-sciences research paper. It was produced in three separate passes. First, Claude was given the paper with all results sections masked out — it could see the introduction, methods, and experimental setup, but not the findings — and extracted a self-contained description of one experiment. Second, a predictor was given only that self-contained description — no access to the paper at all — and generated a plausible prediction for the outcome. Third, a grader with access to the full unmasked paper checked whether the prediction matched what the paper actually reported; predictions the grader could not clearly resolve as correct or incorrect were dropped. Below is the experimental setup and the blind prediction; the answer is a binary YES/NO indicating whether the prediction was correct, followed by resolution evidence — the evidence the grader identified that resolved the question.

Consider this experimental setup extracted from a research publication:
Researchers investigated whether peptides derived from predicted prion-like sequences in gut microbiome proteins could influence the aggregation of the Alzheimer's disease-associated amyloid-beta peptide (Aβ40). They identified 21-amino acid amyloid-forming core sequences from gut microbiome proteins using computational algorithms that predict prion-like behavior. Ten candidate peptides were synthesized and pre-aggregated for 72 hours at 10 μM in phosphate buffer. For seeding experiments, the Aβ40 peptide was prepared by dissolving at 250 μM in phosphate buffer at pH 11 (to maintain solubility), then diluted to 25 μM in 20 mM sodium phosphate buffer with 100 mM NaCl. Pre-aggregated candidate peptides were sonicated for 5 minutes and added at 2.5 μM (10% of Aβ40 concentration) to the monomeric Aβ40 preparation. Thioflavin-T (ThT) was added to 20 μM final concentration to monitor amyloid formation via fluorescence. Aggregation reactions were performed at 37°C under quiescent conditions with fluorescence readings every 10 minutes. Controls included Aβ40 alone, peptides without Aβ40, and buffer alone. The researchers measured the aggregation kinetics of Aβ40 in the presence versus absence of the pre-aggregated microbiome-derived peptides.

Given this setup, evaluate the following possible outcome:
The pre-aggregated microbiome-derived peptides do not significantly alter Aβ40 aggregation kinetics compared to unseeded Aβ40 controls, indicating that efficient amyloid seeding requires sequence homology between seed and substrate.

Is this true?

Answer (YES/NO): NO